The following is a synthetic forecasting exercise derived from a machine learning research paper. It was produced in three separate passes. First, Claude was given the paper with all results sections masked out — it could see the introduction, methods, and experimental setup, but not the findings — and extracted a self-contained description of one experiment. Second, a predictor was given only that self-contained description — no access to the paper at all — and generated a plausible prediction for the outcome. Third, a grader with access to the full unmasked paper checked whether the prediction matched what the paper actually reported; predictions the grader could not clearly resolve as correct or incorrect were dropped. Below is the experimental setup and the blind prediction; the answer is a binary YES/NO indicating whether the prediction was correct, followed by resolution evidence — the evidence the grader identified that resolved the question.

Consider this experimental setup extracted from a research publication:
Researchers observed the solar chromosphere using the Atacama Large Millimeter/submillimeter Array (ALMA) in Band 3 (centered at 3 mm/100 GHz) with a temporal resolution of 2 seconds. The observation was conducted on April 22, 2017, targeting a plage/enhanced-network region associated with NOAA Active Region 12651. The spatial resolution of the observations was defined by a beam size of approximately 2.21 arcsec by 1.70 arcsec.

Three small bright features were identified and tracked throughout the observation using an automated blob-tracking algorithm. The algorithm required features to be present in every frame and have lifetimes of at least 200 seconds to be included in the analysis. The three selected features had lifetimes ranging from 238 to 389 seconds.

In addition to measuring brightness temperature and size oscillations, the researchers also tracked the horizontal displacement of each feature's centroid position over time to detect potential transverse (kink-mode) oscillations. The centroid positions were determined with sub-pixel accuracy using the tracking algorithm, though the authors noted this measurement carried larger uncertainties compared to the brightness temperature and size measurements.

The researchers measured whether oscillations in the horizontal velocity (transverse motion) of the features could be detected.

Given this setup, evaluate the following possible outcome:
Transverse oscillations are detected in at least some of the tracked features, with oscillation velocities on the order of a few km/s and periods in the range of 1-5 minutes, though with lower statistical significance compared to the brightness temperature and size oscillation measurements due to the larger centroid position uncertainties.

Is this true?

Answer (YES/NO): YES